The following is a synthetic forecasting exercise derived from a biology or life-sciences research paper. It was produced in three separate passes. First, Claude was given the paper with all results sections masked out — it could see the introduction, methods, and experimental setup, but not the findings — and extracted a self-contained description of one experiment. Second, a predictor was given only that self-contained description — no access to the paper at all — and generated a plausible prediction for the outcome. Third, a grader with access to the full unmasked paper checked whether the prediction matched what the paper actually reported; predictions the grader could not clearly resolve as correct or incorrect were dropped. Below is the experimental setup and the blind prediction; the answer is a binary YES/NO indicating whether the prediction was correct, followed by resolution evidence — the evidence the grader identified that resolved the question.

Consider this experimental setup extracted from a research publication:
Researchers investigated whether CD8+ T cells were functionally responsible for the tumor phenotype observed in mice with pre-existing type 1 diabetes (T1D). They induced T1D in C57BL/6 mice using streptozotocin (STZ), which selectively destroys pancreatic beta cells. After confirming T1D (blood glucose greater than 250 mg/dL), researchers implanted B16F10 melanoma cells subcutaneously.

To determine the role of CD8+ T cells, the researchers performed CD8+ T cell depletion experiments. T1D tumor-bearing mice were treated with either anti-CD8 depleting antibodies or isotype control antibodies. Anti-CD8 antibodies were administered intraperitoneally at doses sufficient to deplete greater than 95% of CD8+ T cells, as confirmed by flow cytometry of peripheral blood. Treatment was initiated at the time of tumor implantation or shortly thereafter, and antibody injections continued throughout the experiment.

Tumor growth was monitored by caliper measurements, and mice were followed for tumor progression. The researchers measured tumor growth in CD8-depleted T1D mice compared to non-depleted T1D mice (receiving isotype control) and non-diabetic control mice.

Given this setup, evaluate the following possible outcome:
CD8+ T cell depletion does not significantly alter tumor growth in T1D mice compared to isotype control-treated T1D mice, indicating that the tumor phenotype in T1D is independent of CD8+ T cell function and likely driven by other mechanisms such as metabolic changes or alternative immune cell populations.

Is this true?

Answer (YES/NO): NO